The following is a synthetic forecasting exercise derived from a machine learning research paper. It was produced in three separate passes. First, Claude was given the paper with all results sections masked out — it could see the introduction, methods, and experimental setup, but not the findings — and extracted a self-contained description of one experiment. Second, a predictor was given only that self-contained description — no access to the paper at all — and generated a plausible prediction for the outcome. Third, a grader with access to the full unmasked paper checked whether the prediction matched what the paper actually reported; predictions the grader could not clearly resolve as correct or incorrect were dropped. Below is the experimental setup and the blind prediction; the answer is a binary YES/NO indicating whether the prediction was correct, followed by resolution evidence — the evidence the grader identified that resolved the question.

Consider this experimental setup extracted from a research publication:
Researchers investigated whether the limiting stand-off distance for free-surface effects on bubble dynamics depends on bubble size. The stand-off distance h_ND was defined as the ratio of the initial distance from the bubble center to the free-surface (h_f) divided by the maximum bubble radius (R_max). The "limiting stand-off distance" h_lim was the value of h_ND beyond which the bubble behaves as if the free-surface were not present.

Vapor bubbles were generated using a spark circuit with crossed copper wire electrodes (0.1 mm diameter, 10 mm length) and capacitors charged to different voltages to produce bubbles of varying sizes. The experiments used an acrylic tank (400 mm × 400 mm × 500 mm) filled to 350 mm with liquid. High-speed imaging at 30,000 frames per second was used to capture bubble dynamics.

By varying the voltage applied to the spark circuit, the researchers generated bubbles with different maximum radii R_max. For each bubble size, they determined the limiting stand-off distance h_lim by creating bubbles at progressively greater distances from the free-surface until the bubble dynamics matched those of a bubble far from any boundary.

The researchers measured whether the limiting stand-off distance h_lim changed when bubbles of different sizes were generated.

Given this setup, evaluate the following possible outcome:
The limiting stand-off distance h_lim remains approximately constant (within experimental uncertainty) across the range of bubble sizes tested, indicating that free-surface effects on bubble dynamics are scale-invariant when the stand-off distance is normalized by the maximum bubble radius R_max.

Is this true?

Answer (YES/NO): YES